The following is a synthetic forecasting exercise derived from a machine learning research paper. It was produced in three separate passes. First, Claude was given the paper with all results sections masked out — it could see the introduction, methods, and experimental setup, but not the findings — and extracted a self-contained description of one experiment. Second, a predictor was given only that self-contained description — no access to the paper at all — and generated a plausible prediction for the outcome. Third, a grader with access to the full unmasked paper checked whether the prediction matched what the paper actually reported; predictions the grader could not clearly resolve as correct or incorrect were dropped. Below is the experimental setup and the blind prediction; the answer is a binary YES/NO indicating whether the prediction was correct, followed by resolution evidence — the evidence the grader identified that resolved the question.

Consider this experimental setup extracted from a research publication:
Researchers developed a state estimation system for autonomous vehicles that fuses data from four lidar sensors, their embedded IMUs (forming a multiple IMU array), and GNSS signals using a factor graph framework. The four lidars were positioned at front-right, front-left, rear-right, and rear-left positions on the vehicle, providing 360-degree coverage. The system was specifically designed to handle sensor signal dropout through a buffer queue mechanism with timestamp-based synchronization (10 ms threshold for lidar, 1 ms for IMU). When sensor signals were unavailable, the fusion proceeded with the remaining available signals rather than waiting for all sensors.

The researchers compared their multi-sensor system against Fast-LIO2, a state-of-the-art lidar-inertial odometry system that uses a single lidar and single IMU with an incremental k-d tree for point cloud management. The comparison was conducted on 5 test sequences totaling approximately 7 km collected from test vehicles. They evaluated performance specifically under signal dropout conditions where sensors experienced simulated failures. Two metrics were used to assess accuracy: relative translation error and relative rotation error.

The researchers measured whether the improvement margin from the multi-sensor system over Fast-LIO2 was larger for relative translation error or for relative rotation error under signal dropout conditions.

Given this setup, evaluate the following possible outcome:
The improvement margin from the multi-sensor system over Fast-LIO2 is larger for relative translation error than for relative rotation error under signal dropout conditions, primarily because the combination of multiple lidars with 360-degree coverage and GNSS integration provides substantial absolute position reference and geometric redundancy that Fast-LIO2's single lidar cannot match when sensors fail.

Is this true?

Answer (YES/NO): YES